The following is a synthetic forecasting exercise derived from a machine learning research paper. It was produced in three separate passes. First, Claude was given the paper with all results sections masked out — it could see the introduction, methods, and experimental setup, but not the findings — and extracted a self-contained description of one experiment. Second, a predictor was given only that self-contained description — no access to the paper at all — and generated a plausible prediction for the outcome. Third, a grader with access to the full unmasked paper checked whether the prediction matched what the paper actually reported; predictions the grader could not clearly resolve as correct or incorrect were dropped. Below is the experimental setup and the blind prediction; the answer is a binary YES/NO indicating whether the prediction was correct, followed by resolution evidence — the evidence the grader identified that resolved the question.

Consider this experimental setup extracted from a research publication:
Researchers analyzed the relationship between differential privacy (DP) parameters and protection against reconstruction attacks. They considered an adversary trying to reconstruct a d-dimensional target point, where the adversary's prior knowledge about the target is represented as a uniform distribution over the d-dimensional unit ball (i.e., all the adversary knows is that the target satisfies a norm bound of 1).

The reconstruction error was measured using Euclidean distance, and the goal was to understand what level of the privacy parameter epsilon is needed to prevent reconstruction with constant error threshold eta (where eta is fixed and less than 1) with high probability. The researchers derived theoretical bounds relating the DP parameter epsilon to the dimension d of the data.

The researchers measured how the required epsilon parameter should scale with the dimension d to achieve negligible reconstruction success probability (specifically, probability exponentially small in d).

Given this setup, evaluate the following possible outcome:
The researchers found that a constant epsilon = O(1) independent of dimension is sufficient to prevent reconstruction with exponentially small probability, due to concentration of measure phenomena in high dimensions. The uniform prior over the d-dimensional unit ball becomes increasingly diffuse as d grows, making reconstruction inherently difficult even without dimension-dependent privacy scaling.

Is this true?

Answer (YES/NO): YES